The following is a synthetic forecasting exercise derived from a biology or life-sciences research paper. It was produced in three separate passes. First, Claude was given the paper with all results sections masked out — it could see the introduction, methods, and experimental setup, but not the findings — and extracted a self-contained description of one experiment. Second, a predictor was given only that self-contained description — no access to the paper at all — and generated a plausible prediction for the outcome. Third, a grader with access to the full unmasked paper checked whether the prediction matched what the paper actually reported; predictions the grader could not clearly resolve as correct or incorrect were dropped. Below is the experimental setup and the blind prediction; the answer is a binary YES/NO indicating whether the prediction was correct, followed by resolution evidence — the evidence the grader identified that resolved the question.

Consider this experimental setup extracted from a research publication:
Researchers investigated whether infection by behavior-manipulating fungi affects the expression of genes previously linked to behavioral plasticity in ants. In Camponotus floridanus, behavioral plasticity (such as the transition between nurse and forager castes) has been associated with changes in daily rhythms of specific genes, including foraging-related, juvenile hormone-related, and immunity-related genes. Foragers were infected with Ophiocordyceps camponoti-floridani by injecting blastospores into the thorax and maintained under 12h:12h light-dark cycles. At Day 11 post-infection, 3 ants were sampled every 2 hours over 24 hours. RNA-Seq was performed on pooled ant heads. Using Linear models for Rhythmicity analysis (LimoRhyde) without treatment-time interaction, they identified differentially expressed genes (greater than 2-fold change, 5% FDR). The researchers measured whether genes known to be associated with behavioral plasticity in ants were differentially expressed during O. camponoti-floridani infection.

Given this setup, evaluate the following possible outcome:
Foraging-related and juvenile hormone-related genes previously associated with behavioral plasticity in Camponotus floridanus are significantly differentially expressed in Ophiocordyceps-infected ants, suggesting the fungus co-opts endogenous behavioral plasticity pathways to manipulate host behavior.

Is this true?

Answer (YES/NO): YES